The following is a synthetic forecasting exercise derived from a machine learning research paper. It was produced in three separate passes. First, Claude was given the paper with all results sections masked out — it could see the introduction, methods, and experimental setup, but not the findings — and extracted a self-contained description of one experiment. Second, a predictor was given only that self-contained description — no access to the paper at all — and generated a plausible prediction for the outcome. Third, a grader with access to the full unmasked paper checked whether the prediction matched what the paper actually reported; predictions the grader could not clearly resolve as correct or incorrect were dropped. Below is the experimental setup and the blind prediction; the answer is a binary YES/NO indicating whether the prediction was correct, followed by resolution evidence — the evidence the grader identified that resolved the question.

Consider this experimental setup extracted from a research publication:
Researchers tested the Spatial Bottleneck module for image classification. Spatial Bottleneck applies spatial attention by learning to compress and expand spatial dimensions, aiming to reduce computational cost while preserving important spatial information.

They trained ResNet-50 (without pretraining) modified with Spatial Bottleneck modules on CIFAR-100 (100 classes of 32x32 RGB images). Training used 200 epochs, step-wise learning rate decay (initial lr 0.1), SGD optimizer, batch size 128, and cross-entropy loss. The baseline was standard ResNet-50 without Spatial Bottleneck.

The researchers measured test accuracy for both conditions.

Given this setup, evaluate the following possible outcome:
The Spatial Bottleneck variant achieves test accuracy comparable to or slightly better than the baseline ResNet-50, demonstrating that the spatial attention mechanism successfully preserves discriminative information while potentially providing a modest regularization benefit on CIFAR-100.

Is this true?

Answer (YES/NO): NO